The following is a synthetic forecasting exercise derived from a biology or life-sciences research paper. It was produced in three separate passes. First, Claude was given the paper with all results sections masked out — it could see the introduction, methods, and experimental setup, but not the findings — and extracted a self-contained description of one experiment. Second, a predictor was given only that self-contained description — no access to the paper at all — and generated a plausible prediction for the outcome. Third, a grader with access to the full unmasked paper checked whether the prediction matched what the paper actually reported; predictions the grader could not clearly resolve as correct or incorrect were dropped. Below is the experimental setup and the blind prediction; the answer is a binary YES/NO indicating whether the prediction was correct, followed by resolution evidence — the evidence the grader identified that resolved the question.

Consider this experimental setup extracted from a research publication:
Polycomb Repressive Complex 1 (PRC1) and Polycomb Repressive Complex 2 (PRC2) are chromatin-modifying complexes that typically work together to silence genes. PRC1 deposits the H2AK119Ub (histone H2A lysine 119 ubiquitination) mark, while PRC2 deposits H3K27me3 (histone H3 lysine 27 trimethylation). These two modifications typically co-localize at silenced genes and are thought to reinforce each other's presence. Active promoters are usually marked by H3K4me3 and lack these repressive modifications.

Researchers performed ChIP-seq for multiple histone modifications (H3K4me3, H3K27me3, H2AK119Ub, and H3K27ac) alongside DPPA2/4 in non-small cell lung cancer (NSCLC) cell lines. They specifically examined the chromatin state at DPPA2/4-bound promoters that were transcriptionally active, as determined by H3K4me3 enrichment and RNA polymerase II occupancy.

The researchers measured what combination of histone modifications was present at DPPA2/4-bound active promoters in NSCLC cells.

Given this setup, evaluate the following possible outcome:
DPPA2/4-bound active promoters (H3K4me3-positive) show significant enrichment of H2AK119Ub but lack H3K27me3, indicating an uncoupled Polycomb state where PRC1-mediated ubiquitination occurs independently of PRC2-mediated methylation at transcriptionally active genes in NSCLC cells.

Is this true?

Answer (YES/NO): YES